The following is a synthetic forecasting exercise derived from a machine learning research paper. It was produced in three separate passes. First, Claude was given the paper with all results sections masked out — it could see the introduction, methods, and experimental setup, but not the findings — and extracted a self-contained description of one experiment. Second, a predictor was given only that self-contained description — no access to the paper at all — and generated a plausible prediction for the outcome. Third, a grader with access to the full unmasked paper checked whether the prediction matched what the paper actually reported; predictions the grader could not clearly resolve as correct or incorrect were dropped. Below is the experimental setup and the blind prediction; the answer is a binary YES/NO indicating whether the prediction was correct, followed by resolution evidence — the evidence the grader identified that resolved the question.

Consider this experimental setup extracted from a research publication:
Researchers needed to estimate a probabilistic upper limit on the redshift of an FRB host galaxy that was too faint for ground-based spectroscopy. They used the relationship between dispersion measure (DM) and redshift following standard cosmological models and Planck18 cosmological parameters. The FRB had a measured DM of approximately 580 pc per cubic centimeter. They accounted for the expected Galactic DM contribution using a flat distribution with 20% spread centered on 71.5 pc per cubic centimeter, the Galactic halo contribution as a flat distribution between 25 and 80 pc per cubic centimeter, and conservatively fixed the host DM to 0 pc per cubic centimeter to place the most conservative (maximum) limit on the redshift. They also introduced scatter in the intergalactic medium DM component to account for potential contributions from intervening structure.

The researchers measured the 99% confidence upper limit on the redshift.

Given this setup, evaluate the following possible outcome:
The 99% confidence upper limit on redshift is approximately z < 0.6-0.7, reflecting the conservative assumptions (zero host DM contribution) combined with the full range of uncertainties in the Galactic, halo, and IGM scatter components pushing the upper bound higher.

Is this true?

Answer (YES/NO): NO